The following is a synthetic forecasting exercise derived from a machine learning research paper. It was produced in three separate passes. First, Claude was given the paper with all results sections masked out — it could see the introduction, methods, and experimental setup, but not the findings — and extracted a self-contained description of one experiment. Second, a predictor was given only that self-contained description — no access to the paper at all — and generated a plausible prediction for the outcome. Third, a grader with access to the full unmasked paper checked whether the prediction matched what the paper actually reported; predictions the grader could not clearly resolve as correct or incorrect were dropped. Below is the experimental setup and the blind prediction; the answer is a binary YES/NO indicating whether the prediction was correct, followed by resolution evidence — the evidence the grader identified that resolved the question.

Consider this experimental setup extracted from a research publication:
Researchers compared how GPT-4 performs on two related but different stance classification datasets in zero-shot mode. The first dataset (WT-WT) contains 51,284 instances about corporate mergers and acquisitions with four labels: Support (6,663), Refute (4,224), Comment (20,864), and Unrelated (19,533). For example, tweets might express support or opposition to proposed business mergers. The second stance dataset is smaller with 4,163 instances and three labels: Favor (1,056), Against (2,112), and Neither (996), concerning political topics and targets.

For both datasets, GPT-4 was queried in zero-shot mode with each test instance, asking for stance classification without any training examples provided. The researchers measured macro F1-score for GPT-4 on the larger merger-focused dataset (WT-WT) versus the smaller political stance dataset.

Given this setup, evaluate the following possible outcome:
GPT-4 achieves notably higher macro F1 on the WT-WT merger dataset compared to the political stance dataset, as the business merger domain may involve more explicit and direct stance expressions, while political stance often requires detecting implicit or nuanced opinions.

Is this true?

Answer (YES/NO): NO